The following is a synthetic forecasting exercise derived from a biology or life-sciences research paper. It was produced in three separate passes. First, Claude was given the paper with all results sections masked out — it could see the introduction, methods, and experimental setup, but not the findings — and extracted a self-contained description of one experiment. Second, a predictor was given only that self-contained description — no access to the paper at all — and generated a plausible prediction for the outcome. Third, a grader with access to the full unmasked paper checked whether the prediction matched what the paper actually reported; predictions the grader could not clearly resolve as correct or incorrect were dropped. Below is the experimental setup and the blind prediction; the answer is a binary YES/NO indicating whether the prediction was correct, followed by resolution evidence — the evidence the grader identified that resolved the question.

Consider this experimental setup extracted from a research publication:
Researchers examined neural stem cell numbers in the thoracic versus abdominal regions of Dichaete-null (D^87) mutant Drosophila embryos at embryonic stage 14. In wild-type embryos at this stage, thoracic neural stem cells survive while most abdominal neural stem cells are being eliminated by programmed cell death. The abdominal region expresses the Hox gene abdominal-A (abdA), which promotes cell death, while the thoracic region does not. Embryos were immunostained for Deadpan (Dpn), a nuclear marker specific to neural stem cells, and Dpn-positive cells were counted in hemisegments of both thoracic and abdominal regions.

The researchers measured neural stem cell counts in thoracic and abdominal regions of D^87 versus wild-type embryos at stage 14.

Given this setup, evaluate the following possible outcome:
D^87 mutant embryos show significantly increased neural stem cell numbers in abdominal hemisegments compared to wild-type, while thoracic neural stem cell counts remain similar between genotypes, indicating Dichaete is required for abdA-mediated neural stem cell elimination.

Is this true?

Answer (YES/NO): NO